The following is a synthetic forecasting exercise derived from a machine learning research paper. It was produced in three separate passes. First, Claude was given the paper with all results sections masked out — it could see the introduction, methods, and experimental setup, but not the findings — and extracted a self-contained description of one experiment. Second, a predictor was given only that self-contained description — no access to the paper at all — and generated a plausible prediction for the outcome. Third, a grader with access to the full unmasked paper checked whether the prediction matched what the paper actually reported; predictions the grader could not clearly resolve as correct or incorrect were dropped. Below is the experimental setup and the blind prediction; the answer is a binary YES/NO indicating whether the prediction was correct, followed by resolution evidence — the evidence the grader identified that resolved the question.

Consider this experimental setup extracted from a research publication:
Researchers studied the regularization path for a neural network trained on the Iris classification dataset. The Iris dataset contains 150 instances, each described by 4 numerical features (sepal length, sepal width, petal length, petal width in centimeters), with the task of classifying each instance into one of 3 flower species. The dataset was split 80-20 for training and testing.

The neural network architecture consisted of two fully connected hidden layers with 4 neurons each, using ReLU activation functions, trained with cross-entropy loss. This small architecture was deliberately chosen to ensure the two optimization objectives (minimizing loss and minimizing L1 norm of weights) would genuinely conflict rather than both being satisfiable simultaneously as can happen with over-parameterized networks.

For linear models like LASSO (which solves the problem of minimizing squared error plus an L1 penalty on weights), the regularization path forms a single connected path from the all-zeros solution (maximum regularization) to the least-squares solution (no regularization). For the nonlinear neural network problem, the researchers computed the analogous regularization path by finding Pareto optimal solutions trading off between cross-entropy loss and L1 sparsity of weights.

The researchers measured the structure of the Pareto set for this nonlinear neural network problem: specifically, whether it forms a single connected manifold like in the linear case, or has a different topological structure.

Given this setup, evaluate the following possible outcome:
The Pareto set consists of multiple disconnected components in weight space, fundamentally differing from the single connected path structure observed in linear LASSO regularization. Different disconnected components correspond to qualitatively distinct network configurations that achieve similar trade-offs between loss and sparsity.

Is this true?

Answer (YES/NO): YES